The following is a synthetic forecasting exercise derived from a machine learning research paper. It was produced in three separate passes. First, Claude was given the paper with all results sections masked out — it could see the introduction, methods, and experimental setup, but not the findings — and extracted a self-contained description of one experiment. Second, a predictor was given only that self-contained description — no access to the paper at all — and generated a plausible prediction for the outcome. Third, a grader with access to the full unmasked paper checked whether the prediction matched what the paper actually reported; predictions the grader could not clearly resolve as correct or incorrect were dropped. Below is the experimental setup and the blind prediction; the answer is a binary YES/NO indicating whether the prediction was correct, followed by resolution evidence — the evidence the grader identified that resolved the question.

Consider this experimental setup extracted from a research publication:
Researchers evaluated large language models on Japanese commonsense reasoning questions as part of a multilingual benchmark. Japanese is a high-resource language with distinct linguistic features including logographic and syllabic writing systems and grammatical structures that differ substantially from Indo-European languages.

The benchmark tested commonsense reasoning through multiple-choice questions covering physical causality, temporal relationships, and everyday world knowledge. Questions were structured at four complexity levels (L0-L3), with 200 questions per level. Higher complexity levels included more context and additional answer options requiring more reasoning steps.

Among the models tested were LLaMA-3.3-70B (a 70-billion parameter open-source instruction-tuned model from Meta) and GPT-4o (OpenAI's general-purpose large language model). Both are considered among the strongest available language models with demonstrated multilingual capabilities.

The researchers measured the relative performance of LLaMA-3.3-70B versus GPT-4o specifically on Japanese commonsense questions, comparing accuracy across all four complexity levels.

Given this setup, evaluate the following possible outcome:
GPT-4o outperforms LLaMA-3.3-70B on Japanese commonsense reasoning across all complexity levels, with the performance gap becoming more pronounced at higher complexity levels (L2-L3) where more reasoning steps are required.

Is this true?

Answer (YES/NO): NO